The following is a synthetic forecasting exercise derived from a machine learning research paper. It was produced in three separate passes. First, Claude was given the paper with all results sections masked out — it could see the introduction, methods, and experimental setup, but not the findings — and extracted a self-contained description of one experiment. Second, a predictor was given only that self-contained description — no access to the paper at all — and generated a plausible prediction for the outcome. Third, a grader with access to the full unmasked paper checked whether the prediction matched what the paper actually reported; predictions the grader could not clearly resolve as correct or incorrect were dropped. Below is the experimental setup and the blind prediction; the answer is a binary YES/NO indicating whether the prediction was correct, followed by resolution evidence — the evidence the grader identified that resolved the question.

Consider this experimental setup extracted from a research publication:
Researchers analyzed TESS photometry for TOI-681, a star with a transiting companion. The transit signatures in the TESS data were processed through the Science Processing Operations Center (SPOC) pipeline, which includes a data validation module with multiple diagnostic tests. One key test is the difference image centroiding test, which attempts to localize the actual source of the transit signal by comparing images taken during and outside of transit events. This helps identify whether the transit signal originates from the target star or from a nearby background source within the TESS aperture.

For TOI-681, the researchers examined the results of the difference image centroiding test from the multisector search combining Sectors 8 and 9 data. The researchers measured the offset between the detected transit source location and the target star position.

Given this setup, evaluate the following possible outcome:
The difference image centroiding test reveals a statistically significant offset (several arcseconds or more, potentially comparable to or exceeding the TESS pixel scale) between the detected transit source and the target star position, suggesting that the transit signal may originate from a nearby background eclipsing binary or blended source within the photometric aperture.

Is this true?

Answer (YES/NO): NO